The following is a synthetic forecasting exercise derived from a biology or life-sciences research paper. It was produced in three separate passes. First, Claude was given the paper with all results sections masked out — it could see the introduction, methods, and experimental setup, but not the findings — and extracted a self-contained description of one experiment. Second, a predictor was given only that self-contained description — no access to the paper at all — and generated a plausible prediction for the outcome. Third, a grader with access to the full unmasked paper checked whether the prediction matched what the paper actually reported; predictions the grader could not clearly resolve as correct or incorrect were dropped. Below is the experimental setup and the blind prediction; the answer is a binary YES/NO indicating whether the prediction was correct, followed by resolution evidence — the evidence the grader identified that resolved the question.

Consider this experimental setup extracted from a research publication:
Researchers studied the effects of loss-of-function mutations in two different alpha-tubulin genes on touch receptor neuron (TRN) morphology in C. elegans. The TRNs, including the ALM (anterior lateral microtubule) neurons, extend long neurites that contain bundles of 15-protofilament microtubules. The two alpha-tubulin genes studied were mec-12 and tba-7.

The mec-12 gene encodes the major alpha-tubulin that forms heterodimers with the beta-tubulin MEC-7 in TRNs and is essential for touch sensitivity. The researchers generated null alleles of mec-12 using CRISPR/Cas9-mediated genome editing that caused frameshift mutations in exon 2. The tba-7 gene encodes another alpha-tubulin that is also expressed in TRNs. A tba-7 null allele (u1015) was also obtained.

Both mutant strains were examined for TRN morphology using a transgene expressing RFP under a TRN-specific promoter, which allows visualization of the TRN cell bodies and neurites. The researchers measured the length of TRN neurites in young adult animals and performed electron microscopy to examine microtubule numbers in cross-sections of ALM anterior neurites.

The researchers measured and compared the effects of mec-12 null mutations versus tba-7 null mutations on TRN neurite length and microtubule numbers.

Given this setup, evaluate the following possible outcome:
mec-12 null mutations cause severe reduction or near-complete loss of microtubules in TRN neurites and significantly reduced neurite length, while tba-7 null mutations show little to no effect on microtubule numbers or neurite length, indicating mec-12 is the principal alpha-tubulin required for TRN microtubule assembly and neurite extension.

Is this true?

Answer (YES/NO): NO